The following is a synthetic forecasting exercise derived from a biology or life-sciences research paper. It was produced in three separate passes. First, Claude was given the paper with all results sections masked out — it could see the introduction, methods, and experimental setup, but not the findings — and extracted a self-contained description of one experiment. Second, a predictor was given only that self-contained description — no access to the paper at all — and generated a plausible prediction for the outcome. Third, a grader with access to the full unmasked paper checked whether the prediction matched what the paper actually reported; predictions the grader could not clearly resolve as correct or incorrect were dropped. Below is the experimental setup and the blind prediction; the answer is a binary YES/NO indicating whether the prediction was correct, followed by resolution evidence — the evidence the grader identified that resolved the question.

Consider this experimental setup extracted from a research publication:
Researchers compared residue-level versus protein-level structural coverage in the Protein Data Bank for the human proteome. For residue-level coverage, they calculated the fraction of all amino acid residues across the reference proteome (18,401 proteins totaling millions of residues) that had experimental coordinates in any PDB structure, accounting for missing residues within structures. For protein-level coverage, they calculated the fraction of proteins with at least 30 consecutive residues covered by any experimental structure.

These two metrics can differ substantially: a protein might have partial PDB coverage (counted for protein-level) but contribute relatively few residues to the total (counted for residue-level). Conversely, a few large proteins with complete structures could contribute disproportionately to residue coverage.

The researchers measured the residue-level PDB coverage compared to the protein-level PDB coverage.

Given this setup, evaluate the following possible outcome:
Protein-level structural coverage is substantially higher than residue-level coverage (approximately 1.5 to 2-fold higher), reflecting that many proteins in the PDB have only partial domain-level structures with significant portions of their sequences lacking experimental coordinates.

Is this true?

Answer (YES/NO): YES